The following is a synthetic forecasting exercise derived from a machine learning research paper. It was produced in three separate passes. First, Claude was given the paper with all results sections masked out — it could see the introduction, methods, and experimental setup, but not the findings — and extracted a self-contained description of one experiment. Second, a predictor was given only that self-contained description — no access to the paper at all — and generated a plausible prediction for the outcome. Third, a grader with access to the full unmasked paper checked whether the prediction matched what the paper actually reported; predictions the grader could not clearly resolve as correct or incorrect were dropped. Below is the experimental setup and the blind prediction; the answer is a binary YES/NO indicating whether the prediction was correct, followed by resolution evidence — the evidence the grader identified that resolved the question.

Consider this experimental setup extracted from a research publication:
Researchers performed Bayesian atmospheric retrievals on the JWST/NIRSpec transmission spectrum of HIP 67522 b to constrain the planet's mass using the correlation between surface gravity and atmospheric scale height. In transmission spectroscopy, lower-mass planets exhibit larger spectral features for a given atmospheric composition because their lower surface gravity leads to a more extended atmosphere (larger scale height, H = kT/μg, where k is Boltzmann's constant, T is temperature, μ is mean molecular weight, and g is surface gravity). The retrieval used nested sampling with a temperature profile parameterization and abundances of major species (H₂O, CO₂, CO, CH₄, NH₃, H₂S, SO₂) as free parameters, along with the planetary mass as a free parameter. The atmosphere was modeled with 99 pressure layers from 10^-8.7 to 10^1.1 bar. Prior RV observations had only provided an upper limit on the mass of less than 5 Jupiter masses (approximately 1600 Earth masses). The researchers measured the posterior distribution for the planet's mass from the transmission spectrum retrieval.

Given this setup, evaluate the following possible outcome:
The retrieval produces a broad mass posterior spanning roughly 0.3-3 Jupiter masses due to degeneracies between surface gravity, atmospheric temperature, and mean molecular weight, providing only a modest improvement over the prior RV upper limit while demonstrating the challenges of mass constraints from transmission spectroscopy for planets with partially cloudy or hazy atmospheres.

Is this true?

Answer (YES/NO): NO